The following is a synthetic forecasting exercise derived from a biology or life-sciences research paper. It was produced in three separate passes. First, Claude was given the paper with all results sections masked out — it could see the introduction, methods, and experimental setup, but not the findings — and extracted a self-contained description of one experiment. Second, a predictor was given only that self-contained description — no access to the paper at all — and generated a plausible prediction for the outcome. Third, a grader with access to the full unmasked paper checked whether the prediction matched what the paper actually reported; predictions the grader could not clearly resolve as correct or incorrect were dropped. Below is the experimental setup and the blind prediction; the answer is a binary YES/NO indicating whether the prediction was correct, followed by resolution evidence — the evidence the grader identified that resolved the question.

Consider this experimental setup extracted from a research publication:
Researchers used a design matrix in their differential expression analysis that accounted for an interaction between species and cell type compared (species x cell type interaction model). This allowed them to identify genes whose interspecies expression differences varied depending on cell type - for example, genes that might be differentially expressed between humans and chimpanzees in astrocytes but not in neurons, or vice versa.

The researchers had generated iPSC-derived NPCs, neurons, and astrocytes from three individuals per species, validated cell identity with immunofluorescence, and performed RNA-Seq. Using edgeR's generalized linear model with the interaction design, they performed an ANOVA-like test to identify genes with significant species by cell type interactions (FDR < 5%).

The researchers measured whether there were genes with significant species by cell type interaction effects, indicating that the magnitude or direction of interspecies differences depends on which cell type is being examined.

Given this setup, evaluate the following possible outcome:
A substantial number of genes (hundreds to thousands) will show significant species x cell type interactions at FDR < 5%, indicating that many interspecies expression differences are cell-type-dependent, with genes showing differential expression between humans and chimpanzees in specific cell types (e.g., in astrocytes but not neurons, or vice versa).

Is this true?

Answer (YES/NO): YES